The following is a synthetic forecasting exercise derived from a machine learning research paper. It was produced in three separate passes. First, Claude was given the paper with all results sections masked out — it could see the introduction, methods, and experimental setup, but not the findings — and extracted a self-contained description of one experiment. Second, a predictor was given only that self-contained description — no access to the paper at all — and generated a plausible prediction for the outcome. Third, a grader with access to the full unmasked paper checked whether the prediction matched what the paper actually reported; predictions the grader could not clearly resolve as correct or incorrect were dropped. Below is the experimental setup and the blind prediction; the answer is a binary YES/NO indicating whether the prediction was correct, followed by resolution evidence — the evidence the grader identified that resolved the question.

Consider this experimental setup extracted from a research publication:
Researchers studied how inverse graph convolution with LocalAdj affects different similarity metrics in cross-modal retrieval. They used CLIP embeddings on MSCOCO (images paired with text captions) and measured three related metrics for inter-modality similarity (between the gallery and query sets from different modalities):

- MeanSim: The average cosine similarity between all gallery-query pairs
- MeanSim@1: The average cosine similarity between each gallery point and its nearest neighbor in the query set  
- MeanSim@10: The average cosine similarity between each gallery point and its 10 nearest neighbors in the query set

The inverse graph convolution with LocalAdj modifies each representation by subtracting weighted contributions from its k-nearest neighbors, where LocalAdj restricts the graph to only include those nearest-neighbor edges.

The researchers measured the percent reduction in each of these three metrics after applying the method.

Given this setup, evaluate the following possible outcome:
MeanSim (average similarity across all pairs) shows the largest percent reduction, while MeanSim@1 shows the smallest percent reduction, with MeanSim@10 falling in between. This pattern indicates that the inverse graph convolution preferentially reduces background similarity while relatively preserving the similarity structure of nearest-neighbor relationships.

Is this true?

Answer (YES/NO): YES